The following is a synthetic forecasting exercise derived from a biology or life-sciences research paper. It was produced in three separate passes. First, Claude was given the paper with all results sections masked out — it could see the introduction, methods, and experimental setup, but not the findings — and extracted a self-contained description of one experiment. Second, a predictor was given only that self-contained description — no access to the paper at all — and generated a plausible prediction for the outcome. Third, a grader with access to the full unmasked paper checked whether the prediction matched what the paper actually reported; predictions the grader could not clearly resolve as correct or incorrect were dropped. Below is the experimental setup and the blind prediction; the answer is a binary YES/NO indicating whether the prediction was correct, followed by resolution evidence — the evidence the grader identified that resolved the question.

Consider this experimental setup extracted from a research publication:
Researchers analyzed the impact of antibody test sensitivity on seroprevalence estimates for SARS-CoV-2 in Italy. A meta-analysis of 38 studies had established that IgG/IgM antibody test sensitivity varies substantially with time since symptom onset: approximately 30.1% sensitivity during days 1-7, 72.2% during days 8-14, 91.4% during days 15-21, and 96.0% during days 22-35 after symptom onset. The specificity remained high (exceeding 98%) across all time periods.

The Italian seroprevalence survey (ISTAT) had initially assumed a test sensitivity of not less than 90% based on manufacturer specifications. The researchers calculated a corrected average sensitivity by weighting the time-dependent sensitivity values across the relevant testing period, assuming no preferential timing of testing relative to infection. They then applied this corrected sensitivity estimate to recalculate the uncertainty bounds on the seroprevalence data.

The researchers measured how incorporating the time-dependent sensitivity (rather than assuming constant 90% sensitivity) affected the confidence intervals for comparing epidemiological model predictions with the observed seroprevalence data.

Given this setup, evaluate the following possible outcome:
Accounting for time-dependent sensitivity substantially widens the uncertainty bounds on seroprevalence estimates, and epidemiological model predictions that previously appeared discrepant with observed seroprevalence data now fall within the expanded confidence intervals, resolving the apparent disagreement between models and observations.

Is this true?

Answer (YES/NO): NO